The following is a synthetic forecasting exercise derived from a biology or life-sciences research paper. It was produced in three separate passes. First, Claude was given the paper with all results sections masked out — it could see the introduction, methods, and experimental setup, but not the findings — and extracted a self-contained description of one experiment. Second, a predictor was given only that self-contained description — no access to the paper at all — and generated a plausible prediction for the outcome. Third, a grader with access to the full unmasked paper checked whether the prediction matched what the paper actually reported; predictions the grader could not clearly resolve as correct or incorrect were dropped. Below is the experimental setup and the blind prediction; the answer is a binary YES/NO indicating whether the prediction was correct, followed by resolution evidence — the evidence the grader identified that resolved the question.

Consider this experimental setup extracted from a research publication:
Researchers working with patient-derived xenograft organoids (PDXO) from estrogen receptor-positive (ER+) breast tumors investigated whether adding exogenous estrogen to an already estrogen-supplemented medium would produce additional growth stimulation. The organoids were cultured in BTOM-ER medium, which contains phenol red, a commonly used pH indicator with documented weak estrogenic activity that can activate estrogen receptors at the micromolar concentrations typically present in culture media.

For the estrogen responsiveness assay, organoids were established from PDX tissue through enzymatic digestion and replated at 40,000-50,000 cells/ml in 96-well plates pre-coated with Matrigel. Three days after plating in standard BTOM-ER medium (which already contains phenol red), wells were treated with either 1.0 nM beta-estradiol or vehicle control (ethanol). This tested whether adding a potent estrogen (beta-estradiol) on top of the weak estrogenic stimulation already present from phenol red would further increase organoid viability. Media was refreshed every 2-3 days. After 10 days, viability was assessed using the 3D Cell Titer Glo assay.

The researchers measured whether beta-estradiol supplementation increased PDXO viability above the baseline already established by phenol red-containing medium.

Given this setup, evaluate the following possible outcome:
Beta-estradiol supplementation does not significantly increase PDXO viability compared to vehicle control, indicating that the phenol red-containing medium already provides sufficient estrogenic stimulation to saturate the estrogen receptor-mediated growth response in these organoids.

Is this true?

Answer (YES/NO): YES